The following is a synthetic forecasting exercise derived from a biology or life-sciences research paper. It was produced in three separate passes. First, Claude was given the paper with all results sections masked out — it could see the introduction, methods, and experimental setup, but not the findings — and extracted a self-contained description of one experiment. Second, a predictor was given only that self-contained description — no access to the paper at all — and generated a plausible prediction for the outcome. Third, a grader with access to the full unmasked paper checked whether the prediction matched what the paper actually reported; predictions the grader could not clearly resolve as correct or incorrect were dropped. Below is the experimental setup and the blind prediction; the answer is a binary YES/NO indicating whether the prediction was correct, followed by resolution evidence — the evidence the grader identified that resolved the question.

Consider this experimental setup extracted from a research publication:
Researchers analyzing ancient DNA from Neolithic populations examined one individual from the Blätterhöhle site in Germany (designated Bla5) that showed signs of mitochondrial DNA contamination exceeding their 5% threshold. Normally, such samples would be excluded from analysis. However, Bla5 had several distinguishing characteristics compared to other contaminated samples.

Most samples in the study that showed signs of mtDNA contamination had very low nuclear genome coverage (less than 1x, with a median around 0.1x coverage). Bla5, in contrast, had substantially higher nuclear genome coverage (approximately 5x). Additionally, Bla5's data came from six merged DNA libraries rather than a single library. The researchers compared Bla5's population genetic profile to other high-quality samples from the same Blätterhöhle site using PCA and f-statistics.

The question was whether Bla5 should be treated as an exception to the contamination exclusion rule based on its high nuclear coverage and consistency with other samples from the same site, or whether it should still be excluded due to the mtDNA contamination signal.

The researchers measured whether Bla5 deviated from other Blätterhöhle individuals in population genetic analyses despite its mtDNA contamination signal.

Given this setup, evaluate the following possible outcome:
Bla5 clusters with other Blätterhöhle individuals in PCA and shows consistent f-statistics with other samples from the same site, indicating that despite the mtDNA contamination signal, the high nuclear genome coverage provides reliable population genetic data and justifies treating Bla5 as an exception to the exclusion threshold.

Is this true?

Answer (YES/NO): YES